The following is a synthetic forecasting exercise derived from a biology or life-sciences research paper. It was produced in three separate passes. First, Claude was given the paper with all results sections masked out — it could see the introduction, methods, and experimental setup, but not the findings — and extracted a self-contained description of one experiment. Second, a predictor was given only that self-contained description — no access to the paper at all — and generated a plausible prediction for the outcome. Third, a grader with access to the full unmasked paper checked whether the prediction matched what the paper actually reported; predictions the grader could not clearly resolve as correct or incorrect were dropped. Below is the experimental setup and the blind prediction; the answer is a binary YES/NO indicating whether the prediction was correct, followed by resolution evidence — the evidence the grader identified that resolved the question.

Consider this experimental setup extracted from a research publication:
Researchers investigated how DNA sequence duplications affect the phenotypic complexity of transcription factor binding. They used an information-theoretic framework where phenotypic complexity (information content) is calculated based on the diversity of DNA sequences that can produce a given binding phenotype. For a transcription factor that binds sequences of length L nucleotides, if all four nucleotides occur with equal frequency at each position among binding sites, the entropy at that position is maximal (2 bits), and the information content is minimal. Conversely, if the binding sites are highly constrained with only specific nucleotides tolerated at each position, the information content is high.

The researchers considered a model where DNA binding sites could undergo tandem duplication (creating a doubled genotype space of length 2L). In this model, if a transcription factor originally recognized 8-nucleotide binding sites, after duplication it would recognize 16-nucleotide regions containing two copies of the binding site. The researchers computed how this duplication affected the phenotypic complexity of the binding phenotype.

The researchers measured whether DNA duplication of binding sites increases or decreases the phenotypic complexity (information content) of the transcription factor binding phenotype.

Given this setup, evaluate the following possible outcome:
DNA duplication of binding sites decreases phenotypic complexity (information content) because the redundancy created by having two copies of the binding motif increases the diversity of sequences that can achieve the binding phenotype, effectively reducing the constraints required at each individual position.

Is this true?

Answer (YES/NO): YES